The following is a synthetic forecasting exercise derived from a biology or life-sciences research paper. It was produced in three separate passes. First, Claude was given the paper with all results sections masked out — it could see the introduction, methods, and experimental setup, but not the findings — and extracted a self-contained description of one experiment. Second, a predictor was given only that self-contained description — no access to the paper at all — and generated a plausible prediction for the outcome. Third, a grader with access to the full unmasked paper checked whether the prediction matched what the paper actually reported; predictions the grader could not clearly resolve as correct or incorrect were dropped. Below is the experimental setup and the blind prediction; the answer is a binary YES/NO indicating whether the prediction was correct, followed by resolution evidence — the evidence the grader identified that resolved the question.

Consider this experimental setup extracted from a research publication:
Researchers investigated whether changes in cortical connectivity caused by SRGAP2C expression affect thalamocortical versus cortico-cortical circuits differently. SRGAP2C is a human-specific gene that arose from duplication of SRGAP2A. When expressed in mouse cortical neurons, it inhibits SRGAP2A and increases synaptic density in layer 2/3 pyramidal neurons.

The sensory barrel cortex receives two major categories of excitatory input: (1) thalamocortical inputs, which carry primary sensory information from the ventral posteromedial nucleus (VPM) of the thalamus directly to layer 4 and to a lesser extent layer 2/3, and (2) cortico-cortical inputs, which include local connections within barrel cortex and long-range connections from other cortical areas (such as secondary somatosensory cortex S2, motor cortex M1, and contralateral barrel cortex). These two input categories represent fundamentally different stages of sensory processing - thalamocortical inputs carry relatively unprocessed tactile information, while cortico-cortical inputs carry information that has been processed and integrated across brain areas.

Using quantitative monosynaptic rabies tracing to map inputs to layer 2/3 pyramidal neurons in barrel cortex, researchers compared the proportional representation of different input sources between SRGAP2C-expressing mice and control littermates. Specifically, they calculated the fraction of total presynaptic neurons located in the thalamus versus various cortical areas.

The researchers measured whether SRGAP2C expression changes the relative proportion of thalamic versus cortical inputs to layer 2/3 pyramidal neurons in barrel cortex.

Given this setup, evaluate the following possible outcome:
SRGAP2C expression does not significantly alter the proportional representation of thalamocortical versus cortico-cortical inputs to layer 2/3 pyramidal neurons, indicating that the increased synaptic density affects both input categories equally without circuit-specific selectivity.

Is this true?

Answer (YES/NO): NO